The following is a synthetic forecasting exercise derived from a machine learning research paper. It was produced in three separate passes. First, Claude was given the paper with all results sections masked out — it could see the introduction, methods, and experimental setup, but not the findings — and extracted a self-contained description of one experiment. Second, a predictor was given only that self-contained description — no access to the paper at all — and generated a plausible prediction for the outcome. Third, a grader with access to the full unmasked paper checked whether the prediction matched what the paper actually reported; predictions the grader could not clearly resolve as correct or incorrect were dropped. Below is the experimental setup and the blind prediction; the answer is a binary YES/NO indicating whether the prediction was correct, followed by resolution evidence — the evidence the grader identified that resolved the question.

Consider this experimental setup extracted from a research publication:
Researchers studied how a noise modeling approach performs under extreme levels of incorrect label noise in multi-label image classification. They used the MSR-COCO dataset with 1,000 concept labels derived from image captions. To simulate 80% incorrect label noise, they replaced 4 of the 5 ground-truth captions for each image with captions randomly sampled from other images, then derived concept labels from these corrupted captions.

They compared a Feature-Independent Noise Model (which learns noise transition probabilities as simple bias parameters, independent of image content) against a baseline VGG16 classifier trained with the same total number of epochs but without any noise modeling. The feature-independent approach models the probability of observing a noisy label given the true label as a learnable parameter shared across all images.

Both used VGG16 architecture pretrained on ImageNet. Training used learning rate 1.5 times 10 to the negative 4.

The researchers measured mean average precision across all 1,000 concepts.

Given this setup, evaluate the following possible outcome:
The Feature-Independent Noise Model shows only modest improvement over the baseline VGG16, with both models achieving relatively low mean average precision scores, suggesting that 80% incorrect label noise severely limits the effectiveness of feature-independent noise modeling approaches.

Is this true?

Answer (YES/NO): NO